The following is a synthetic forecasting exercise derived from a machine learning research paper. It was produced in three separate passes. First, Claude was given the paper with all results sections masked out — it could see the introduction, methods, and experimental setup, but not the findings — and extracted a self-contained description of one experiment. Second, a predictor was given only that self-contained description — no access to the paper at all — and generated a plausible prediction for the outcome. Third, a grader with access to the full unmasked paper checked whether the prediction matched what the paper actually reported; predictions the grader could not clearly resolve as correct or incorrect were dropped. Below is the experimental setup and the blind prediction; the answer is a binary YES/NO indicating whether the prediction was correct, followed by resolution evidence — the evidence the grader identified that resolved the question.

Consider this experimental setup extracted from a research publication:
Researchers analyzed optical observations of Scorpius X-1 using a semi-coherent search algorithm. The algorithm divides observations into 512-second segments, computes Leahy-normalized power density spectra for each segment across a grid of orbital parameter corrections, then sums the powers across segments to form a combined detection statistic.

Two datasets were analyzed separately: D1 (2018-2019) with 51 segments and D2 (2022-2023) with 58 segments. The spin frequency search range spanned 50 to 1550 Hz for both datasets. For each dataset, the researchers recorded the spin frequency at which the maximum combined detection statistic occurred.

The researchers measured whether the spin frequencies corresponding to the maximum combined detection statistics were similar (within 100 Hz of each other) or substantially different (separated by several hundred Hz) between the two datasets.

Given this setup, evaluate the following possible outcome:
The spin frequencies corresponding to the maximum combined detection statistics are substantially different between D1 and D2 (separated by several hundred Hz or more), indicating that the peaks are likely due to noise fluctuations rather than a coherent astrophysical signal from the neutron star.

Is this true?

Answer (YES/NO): YES